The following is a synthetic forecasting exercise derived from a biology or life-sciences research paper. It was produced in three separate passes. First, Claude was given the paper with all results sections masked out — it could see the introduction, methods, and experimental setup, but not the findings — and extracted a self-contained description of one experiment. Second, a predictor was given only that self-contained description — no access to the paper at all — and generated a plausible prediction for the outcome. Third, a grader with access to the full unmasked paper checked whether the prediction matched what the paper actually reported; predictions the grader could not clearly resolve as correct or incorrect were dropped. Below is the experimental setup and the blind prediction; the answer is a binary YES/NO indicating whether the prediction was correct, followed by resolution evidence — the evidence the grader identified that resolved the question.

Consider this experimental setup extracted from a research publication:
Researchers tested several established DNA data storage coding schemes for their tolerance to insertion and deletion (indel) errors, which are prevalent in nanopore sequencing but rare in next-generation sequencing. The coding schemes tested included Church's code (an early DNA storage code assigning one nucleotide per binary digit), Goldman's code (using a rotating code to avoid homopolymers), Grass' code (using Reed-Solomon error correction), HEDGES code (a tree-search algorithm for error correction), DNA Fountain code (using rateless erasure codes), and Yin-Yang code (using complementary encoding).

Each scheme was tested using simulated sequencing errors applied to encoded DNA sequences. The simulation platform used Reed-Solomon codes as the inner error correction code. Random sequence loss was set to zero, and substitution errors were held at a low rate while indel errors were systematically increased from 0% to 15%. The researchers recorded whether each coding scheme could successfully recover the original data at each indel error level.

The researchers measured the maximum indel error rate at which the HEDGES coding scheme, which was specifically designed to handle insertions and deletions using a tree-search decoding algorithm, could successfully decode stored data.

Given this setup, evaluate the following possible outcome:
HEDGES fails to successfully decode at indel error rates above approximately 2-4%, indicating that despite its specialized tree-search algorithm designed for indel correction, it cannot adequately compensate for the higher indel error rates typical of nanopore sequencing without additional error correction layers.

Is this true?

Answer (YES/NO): NO